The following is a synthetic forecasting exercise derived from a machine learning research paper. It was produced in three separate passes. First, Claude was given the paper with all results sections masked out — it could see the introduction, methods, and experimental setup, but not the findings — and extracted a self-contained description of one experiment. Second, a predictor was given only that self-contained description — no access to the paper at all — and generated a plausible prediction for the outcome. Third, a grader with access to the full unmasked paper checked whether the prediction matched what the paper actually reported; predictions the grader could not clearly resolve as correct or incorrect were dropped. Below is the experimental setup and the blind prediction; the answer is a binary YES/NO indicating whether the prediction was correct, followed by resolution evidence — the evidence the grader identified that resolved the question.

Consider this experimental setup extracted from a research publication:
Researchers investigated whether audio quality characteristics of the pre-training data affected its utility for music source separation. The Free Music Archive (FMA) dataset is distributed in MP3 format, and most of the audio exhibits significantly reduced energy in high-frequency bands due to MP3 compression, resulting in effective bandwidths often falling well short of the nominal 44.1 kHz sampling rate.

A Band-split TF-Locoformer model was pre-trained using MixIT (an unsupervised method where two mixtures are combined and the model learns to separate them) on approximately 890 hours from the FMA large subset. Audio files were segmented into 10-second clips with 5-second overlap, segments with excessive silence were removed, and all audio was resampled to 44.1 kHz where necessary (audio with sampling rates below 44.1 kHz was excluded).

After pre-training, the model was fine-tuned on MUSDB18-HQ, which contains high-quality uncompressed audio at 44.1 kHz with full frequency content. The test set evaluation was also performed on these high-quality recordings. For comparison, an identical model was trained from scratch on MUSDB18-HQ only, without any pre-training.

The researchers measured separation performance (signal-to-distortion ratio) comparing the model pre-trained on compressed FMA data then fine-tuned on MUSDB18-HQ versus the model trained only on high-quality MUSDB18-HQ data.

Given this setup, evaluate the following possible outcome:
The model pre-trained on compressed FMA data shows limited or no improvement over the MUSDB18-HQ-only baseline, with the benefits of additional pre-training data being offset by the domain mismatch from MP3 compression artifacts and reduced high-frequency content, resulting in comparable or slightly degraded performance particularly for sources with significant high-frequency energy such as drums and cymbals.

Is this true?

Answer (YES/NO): NO